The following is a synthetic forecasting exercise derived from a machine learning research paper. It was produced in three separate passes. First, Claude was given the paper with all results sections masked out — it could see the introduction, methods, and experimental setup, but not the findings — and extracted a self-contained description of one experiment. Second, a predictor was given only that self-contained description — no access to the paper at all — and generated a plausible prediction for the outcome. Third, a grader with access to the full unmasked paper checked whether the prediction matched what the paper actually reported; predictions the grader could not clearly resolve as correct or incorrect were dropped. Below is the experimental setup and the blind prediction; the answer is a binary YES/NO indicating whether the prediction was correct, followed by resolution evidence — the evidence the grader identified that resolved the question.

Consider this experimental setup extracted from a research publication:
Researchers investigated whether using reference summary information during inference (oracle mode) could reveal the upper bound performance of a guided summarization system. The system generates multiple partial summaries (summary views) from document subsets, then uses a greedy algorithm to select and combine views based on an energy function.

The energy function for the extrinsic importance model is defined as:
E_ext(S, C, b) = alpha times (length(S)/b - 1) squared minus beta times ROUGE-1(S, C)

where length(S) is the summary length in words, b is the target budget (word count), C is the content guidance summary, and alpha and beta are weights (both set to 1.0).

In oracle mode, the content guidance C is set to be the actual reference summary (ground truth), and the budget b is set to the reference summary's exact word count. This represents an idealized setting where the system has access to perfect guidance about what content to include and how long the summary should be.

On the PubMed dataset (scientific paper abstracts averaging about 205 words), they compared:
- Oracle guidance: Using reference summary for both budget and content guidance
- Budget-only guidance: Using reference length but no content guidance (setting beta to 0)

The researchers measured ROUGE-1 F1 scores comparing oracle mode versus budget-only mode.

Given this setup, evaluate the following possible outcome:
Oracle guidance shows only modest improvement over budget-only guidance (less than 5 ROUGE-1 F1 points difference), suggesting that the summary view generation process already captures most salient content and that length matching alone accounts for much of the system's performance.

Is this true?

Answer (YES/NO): NO